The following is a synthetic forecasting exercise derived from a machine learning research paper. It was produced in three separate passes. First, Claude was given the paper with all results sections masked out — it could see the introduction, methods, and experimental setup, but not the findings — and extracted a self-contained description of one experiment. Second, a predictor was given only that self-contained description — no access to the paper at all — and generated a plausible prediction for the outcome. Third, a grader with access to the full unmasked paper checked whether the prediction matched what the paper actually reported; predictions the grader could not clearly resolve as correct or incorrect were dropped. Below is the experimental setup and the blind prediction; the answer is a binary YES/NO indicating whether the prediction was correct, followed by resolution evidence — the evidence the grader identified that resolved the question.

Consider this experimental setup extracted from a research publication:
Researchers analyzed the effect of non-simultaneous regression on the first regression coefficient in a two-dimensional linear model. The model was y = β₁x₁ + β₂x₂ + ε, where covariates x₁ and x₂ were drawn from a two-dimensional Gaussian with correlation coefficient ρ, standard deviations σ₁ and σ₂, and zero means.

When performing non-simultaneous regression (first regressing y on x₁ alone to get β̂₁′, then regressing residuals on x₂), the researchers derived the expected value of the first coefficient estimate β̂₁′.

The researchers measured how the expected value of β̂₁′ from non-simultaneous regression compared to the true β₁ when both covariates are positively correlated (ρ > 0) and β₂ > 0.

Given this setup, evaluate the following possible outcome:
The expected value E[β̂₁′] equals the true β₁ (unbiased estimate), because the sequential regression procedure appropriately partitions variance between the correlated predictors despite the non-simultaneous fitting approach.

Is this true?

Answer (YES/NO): NO